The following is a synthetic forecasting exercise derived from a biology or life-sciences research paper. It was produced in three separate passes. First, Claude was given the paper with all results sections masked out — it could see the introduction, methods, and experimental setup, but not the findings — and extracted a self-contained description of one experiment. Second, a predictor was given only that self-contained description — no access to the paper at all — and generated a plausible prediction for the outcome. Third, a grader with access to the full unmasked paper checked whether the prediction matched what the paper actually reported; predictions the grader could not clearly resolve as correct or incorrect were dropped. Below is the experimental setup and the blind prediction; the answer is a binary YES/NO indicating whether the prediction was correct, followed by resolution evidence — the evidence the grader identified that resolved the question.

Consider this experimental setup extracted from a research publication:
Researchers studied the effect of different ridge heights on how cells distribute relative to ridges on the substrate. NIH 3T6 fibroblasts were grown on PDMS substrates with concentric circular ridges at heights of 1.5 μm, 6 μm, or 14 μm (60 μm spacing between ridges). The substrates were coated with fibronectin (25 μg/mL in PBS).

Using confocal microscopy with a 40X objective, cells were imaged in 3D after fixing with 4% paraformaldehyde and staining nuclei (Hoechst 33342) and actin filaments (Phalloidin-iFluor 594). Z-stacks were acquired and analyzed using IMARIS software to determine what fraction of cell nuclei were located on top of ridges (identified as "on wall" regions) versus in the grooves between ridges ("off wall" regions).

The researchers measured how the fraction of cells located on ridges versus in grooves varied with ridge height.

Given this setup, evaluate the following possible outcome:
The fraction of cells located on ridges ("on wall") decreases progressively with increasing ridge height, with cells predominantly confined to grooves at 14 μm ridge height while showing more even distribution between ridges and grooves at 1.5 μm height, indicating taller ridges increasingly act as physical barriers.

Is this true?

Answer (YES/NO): YES